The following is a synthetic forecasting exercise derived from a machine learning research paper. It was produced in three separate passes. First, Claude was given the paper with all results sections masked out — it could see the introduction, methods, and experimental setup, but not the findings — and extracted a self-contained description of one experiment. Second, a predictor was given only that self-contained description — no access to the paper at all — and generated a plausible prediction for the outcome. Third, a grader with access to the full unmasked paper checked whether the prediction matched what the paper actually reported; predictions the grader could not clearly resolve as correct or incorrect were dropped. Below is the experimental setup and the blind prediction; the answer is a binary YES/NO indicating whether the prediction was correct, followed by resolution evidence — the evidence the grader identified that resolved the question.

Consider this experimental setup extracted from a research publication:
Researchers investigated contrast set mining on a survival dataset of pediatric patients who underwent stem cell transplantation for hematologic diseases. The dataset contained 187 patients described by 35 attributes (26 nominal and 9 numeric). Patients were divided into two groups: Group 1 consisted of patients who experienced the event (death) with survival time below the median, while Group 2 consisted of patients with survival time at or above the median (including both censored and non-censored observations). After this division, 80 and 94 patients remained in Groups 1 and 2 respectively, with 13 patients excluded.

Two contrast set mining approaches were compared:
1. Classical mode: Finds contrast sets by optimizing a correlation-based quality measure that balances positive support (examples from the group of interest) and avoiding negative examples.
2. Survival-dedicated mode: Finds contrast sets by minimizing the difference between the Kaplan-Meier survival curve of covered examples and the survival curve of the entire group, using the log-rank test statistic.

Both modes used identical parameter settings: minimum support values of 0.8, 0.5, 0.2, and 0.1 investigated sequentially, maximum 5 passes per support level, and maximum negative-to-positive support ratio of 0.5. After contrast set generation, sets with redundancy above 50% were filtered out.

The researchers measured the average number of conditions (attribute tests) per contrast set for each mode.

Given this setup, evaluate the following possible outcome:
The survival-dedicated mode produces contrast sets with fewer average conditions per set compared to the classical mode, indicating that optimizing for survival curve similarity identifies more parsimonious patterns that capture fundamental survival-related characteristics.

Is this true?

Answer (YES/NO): NO